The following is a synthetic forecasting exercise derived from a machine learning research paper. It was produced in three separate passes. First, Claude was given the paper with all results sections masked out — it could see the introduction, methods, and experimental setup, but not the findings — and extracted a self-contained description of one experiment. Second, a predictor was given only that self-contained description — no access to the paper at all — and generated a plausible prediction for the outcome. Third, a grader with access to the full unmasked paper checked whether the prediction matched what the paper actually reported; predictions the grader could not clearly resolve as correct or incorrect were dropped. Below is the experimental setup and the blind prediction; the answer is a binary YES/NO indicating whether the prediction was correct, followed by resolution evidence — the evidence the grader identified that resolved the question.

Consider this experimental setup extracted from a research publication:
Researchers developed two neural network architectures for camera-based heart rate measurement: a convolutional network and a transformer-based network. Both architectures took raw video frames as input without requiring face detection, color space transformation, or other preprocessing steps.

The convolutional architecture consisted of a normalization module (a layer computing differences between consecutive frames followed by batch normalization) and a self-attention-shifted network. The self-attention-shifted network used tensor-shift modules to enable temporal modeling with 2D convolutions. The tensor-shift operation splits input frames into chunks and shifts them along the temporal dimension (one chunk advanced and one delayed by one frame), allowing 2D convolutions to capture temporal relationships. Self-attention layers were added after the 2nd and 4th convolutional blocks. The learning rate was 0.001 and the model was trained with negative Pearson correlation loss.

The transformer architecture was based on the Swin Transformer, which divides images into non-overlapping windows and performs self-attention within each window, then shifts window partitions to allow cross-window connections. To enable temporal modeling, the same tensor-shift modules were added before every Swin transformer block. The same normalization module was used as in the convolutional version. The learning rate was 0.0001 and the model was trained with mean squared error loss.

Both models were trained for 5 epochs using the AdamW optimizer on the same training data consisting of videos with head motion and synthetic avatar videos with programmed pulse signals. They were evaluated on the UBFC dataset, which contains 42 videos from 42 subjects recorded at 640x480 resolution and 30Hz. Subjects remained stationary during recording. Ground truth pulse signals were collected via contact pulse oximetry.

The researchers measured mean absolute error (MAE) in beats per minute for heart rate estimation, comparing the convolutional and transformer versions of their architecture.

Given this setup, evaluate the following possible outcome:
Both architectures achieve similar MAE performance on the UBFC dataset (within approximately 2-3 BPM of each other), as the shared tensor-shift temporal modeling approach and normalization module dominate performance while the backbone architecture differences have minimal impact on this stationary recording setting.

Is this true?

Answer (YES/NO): NO